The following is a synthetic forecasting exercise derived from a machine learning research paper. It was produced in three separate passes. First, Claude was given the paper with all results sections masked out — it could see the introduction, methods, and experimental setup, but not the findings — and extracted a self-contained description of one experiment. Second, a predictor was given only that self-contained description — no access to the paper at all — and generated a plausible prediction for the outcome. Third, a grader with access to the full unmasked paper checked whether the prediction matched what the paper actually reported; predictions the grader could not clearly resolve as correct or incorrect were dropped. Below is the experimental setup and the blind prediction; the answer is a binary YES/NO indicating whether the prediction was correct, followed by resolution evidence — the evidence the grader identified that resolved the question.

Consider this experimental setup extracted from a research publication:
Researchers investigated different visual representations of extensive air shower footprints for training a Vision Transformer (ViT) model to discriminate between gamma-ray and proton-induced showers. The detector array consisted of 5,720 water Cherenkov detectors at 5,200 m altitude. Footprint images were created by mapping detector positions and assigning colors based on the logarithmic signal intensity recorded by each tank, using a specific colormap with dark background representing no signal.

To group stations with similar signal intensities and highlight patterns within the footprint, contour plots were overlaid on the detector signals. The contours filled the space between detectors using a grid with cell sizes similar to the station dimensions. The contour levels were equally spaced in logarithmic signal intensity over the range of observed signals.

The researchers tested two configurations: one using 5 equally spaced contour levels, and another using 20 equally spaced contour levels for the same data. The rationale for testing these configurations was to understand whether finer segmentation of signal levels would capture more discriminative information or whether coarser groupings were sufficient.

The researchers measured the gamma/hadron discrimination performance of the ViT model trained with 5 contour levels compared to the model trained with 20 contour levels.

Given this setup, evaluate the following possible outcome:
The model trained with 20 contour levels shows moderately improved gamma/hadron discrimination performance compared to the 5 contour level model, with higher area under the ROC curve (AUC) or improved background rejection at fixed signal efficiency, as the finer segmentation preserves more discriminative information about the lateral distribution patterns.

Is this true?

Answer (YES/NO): NO